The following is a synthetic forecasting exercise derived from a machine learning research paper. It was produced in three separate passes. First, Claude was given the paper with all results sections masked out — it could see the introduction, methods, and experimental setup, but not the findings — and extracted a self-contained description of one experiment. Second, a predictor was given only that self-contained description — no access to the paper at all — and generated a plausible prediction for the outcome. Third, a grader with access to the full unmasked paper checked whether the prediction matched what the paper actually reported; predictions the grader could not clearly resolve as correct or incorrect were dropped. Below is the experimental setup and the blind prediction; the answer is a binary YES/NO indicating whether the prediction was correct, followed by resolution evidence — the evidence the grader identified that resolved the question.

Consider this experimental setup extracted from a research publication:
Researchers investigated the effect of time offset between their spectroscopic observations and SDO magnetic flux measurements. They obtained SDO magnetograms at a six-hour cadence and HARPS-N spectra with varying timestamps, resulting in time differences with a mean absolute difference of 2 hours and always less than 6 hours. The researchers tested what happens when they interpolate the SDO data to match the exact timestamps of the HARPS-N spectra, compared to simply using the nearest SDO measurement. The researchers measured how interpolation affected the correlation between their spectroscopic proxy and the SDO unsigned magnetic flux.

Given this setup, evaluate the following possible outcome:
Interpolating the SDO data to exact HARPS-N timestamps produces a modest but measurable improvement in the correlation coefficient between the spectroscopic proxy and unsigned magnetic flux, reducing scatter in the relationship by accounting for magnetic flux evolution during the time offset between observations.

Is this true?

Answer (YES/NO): NO